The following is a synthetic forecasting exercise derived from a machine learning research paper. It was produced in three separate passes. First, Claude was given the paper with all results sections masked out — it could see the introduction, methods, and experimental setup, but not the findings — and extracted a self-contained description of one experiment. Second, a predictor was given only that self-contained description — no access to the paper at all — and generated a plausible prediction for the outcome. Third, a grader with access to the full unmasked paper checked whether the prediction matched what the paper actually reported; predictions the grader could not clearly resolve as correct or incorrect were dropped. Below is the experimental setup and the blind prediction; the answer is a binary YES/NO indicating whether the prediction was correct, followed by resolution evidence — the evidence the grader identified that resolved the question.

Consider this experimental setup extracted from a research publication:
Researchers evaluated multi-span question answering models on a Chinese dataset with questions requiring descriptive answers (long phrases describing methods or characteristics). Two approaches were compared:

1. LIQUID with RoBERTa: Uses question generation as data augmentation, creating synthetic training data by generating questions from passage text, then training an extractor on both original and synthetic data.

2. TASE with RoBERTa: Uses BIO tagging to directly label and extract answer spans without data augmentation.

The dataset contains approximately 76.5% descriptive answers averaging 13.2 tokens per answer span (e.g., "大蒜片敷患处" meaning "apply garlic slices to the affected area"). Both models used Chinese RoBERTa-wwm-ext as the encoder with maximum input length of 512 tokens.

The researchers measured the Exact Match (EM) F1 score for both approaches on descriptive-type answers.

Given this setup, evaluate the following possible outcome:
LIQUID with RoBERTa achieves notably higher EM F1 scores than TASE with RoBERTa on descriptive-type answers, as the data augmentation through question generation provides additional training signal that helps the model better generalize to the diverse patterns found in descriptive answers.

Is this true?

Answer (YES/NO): YES